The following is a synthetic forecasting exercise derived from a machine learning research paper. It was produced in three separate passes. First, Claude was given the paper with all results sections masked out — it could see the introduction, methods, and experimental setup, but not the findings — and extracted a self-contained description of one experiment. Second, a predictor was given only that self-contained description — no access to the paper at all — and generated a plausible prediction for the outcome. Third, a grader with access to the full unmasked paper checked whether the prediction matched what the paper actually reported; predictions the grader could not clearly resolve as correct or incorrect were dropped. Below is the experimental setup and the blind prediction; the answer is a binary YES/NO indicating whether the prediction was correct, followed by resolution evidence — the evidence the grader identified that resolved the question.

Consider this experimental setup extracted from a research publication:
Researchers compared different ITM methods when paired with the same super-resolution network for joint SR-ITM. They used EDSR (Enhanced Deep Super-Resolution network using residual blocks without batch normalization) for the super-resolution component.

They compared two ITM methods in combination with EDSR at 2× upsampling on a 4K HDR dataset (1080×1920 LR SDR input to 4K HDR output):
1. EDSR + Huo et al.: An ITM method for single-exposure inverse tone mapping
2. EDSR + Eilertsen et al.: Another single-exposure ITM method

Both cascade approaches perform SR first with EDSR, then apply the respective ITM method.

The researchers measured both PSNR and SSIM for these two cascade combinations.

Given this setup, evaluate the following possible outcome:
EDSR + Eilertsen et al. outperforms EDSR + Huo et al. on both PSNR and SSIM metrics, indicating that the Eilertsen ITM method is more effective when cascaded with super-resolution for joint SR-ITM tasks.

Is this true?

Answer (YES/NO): NO